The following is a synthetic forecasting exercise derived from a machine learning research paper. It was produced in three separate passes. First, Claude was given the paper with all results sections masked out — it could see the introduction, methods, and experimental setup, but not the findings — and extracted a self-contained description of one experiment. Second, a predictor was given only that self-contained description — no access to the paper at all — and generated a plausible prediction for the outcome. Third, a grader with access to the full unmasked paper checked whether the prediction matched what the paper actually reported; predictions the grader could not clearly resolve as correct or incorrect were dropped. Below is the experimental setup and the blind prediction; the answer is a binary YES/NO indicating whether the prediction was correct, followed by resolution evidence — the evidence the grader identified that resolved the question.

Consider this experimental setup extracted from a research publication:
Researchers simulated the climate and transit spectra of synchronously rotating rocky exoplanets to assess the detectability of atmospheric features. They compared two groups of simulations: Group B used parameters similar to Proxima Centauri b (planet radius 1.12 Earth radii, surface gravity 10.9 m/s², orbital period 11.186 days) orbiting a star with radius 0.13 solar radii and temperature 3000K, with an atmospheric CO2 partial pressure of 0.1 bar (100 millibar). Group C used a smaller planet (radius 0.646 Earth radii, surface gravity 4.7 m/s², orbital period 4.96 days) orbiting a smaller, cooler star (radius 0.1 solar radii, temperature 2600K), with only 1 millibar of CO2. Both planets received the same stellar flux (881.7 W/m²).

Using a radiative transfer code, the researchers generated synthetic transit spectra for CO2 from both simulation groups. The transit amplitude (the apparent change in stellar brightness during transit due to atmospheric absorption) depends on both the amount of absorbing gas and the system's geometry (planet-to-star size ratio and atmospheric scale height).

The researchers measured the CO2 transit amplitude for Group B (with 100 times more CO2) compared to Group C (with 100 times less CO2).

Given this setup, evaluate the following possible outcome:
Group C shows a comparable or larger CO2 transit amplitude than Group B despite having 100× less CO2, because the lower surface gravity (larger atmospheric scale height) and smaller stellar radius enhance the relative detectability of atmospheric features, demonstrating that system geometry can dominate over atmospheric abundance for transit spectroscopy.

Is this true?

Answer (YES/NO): YES